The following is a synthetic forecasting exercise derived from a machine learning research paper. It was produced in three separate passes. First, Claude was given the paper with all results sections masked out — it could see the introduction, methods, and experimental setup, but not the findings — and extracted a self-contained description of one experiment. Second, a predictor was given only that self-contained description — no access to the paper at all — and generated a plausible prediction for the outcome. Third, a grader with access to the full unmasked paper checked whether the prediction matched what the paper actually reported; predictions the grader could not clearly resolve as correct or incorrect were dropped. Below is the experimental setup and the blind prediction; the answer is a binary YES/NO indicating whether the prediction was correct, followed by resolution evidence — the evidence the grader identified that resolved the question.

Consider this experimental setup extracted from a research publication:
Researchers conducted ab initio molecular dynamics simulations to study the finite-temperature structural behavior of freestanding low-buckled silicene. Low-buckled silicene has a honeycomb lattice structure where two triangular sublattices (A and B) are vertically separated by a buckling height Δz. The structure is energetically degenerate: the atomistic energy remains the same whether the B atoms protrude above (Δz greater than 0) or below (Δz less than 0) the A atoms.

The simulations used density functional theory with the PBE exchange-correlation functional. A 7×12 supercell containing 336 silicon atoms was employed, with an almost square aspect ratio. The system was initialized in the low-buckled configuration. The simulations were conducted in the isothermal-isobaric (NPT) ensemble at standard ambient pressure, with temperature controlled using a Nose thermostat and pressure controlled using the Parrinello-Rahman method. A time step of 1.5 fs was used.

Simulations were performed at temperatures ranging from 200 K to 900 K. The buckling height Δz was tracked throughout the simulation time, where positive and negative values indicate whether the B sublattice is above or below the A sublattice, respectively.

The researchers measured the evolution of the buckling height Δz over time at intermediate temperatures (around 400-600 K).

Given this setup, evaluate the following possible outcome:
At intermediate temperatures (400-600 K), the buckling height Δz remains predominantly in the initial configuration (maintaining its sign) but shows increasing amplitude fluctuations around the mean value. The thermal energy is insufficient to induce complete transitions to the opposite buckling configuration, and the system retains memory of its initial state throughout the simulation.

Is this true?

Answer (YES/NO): NO